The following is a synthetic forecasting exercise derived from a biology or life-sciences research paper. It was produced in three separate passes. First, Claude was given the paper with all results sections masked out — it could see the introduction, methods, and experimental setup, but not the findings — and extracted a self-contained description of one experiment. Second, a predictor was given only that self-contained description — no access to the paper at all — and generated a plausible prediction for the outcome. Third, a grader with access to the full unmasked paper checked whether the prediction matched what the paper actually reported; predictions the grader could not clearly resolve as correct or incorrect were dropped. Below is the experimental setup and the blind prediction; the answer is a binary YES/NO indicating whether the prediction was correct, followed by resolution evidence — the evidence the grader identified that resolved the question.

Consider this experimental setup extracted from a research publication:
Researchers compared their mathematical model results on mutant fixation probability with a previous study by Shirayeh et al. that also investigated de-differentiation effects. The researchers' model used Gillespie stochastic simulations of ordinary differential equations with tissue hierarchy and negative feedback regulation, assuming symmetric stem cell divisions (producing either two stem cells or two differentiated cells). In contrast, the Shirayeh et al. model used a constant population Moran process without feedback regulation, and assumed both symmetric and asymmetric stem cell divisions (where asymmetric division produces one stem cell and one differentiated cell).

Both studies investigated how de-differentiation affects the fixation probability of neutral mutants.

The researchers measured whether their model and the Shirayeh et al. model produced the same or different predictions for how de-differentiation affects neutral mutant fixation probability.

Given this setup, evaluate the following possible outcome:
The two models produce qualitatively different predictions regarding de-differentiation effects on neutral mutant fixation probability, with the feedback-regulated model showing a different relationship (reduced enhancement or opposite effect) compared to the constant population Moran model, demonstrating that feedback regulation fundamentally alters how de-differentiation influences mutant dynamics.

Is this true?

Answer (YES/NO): NO